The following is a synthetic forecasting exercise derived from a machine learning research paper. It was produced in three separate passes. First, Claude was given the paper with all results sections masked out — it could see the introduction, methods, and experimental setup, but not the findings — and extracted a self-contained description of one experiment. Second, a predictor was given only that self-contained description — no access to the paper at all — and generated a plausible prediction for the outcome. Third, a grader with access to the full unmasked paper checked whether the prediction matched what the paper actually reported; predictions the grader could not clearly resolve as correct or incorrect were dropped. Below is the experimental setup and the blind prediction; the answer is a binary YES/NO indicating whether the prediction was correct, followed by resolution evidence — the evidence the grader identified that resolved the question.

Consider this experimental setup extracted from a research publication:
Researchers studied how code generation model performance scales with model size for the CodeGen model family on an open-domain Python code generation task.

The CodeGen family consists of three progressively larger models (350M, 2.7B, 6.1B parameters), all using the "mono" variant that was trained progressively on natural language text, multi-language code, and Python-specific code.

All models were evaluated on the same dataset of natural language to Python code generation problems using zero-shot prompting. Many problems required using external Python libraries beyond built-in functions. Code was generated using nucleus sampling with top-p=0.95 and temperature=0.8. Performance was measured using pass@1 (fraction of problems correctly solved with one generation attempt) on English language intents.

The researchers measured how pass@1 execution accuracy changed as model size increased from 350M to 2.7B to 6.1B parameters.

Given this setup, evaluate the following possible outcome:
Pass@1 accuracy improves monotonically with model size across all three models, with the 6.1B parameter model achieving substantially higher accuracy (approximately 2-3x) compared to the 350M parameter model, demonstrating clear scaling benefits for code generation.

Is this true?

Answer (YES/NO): NO